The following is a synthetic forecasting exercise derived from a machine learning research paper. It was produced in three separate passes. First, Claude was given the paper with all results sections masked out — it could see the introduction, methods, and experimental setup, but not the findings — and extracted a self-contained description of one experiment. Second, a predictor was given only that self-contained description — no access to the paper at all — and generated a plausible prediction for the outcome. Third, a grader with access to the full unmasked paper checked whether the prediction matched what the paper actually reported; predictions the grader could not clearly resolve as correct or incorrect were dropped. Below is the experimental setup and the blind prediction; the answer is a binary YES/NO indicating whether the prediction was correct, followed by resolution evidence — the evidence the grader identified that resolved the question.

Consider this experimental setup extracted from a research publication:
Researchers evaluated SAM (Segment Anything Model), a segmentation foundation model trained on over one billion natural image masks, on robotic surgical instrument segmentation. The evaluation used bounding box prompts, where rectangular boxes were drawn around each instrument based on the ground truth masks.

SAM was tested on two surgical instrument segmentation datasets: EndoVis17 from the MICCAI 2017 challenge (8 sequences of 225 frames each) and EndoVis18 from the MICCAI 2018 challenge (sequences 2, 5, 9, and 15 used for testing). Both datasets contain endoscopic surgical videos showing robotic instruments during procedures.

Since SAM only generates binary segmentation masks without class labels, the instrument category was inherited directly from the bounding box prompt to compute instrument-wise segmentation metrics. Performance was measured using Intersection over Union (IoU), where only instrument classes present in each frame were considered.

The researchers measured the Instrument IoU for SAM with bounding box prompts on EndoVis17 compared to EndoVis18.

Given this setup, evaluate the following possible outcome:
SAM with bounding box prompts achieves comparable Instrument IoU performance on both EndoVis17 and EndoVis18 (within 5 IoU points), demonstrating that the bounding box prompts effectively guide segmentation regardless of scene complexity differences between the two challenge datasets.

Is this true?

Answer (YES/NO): NO